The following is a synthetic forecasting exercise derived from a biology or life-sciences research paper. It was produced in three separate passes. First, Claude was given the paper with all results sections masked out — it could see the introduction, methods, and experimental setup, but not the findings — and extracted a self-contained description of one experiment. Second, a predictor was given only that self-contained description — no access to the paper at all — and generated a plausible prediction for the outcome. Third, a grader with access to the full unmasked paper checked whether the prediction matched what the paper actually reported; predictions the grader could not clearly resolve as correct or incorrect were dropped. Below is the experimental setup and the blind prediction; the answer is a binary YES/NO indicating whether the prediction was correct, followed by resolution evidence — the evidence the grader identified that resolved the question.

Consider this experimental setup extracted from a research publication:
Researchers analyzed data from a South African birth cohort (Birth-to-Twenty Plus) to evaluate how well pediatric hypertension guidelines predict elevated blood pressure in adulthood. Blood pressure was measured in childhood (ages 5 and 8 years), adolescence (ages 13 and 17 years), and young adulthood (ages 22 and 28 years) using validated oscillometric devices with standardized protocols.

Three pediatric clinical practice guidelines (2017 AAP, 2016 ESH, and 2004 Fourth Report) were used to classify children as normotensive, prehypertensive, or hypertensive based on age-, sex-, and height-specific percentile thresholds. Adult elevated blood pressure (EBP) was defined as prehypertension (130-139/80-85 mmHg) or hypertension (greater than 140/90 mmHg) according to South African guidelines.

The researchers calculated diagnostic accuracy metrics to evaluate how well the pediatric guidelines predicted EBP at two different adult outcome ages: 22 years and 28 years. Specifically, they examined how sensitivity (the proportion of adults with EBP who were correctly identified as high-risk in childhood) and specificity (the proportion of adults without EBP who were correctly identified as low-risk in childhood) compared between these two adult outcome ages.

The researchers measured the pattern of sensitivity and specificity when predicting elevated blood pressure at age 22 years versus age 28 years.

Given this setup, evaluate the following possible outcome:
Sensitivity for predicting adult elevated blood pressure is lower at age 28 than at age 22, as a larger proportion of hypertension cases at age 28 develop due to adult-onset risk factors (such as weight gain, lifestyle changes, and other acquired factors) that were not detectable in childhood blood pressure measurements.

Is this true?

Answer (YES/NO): NO